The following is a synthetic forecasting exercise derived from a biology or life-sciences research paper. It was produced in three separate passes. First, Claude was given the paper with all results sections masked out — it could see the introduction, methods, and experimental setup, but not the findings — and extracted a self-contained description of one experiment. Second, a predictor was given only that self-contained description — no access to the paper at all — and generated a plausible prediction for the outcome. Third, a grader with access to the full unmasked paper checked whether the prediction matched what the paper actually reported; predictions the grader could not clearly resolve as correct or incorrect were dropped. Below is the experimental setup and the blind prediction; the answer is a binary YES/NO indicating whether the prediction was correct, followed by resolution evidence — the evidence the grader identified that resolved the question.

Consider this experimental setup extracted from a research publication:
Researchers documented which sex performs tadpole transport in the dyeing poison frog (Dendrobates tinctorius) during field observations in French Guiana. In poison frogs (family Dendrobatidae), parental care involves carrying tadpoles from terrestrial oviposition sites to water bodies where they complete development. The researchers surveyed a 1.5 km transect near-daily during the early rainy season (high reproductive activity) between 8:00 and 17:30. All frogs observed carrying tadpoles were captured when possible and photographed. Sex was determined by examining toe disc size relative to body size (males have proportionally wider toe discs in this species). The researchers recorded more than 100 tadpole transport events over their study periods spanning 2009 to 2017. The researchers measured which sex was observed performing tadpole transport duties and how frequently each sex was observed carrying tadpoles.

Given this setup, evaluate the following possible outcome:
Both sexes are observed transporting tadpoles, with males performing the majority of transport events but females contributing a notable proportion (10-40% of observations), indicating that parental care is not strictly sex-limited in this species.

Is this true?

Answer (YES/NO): NO